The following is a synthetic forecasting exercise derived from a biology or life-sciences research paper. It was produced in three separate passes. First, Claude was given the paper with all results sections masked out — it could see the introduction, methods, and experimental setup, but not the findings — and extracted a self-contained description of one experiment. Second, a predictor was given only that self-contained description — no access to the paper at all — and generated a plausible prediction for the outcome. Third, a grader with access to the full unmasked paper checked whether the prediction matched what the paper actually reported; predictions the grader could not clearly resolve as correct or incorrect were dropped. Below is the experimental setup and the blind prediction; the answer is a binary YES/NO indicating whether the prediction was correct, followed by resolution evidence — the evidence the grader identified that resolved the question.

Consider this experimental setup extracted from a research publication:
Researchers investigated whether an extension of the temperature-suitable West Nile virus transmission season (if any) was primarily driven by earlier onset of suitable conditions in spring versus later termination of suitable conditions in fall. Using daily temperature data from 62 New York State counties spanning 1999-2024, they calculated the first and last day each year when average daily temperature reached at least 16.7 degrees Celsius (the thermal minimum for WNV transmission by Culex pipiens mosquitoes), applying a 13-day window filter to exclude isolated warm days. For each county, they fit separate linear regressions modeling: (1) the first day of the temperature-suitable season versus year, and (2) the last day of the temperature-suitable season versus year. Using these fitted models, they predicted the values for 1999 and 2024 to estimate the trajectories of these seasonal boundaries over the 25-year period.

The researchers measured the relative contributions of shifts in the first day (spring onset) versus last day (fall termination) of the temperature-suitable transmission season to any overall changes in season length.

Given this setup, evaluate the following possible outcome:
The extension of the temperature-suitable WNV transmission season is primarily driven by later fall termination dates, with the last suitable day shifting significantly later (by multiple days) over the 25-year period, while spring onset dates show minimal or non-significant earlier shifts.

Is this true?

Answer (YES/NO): NO